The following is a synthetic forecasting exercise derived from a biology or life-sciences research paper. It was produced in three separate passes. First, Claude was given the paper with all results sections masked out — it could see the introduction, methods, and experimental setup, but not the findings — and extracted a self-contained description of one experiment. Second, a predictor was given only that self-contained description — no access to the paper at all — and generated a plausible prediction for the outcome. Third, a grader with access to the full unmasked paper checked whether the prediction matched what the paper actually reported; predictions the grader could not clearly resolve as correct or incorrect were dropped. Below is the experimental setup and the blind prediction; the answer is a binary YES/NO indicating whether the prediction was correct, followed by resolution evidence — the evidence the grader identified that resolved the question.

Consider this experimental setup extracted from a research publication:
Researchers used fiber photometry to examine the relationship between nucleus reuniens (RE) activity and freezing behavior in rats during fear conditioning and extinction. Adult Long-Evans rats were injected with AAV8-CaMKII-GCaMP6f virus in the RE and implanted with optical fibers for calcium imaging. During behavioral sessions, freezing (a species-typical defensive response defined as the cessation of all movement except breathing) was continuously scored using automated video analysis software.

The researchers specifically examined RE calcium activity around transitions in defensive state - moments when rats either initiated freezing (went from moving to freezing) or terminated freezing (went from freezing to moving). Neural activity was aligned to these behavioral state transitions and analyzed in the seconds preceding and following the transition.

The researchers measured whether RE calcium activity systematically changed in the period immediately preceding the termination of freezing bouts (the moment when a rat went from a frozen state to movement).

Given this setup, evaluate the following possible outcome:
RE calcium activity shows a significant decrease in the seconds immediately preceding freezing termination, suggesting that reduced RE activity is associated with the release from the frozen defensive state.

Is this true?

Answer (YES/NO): NO